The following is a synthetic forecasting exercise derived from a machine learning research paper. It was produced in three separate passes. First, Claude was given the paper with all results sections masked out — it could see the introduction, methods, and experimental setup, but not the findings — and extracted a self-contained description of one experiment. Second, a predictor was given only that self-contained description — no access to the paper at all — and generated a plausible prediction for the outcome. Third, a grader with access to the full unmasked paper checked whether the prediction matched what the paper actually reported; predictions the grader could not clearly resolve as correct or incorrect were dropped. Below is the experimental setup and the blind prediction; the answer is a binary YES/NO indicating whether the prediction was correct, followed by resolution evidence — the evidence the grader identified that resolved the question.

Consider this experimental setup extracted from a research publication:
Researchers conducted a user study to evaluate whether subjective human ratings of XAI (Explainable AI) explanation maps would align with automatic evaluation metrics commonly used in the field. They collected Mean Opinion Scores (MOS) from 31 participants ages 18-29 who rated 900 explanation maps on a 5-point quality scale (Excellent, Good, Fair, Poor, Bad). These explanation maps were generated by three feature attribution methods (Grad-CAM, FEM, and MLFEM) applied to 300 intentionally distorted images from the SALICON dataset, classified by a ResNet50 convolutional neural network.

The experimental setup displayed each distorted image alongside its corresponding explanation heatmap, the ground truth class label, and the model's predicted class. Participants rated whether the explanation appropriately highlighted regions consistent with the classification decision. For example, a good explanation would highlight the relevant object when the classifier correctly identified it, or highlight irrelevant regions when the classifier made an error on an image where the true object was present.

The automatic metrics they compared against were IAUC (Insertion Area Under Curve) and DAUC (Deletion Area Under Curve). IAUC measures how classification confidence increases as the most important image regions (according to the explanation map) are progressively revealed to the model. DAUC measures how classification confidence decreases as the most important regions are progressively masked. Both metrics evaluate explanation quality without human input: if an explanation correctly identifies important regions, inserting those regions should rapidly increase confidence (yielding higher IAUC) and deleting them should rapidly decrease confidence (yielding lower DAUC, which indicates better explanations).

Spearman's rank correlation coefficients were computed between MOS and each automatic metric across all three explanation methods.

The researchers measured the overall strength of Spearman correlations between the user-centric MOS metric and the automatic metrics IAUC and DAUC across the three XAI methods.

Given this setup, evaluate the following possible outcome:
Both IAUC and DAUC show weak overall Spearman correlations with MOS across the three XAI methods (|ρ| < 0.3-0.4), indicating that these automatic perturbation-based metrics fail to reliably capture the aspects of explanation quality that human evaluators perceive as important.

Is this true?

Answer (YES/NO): NO